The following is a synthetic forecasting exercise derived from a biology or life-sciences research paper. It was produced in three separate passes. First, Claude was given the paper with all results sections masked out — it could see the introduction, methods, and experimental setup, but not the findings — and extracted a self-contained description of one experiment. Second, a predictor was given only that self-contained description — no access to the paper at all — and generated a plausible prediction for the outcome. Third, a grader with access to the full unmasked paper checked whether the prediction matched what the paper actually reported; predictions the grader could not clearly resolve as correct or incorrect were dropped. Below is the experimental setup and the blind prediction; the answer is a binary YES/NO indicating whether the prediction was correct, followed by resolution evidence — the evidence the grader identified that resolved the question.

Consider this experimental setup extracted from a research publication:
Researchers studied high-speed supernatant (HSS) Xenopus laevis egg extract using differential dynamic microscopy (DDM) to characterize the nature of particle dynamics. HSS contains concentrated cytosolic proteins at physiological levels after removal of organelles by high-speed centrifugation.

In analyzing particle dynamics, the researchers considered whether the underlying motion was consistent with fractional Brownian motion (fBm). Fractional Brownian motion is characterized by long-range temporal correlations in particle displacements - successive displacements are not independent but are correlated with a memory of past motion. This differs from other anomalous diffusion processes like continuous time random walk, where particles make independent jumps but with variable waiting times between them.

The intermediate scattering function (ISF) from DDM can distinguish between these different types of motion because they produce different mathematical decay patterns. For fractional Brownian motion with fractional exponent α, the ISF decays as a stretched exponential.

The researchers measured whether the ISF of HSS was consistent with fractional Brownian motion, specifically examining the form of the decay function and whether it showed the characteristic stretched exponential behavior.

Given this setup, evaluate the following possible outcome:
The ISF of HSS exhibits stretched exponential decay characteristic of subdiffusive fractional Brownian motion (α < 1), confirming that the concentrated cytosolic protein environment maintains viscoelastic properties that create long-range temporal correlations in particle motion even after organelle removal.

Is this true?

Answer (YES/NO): YES